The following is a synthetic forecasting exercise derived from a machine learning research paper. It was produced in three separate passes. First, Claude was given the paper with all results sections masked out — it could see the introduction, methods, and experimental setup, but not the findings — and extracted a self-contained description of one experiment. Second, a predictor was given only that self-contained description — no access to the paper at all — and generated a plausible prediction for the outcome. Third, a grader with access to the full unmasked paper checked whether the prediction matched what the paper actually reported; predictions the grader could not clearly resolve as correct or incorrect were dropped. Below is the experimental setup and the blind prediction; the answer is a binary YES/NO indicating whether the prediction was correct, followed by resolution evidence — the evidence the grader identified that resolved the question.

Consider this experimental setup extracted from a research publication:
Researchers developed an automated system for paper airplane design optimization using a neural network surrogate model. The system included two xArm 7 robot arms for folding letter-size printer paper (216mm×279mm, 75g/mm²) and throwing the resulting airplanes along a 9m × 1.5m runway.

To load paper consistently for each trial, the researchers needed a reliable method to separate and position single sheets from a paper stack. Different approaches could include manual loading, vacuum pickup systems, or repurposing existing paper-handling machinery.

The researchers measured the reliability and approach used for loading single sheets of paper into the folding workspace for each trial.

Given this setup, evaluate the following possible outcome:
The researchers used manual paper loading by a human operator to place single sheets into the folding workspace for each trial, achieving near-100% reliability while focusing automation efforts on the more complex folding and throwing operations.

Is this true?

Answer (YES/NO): NO